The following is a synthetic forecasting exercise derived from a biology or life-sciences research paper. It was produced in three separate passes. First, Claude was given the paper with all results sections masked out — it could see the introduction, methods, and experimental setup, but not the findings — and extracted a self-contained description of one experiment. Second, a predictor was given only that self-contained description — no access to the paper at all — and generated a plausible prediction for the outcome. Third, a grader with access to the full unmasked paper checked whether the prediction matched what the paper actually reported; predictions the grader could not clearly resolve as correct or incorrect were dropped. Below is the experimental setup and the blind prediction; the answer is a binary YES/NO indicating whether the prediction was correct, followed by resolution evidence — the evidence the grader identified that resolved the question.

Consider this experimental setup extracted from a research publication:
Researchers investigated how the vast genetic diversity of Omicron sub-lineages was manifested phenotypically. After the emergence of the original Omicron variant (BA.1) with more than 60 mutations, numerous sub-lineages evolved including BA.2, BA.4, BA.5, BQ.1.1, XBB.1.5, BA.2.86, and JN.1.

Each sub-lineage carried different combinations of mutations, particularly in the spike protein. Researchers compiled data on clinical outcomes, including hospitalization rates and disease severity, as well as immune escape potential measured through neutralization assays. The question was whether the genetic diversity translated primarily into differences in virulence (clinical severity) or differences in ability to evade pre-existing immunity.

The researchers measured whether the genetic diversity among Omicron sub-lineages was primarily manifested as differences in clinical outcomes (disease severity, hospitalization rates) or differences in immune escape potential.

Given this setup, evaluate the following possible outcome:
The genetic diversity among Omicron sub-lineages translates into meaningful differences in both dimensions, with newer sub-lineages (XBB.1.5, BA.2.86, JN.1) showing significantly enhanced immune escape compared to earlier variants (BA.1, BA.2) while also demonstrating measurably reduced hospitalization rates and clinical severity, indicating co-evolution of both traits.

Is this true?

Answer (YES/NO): NO